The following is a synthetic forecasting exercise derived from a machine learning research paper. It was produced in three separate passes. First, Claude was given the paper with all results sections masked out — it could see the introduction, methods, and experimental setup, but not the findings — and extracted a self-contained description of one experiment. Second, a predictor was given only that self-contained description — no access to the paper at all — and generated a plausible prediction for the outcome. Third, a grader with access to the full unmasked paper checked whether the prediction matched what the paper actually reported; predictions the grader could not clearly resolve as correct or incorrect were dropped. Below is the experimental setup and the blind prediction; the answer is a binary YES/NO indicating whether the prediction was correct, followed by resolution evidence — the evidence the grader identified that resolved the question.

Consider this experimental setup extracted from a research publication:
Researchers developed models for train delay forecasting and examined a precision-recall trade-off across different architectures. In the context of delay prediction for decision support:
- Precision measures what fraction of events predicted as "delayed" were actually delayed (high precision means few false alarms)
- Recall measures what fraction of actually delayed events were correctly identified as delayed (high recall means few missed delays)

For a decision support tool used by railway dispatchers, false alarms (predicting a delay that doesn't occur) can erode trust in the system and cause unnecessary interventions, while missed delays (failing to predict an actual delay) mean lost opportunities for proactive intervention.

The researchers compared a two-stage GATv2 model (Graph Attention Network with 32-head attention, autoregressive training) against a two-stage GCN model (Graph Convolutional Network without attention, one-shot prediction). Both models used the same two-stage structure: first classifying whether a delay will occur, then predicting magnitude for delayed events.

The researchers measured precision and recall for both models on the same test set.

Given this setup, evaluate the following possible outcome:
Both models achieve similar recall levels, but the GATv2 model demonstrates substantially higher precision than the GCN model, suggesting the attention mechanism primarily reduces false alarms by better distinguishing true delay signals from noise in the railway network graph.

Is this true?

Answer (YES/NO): NO